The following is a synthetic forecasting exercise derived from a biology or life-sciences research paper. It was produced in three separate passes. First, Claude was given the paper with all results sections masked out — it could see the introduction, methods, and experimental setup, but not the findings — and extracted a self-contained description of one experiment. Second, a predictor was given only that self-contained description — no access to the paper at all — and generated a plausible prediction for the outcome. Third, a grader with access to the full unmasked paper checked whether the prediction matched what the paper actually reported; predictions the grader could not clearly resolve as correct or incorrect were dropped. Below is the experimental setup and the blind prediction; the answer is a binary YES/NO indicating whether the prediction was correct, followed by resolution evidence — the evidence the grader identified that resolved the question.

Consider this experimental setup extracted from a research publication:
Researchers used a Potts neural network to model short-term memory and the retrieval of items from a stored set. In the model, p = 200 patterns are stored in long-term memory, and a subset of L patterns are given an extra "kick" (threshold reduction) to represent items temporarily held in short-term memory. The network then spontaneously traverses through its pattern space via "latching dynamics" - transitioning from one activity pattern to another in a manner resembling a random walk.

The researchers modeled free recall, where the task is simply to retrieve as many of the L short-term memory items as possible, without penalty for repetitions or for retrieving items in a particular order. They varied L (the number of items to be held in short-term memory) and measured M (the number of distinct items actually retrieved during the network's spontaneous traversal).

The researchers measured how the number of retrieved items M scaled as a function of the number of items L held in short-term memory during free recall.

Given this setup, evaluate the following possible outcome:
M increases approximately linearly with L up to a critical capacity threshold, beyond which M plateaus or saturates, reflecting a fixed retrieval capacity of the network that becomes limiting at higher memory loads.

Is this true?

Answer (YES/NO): NO